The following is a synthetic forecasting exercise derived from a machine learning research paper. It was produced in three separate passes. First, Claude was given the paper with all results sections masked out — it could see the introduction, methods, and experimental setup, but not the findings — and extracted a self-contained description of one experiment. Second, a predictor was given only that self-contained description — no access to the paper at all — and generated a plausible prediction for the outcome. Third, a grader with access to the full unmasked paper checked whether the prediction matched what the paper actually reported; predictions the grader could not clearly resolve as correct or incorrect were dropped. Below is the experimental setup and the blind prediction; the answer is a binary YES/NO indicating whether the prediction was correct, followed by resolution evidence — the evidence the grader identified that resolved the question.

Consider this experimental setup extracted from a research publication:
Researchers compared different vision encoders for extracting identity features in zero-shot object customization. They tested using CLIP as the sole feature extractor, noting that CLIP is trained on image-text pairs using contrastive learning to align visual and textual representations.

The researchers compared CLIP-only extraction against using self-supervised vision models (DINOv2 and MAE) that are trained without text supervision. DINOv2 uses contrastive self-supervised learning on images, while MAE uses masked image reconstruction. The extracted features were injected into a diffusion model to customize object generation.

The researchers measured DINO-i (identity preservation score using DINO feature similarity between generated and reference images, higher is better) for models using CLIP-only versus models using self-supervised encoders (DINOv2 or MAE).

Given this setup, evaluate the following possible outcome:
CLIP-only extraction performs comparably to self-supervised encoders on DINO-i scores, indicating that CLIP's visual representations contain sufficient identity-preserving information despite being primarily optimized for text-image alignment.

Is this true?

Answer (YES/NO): NO